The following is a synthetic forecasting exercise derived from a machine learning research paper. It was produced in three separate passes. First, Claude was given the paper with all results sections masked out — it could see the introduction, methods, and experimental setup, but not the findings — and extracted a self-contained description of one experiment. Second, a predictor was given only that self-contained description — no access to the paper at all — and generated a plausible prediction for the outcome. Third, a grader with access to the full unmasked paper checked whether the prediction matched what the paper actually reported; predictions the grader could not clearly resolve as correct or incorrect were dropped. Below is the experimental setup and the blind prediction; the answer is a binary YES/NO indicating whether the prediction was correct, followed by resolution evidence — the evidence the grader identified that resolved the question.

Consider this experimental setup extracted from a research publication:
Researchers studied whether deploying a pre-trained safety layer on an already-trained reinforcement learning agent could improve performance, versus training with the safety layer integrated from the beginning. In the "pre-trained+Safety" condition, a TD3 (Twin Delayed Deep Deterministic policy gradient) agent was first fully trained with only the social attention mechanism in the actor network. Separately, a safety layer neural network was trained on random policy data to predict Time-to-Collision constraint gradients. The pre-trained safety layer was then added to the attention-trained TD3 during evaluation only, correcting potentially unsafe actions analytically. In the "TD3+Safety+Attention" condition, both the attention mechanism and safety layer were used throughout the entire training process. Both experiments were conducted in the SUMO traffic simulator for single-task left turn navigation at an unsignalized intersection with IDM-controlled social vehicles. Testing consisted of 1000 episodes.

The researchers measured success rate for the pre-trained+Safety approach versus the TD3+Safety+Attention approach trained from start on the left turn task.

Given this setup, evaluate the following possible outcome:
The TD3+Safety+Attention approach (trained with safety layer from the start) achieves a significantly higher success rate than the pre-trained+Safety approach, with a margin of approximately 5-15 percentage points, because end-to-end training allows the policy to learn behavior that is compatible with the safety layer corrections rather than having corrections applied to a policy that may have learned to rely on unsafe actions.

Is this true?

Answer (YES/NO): NO